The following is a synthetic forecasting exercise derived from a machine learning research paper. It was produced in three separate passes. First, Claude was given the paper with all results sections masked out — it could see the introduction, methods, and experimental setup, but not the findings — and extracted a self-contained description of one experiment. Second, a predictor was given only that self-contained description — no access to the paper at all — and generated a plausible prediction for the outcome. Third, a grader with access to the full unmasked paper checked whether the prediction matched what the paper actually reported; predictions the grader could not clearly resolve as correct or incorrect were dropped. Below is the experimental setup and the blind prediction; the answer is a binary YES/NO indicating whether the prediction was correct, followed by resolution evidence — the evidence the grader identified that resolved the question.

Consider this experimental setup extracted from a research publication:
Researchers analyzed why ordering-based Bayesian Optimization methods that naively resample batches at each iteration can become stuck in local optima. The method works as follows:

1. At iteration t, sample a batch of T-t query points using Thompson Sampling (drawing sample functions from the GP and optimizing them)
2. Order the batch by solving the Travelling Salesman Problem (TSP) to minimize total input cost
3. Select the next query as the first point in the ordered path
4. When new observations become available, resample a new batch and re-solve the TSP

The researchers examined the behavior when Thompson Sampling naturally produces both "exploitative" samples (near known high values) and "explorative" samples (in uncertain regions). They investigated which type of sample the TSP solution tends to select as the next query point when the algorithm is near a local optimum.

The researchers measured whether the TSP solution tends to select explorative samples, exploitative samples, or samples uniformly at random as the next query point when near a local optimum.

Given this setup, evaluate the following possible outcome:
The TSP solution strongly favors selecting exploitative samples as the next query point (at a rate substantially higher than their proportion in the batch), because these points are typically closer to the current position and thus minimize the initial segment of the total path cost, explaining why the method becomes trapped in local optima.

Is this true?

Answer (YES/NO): YES